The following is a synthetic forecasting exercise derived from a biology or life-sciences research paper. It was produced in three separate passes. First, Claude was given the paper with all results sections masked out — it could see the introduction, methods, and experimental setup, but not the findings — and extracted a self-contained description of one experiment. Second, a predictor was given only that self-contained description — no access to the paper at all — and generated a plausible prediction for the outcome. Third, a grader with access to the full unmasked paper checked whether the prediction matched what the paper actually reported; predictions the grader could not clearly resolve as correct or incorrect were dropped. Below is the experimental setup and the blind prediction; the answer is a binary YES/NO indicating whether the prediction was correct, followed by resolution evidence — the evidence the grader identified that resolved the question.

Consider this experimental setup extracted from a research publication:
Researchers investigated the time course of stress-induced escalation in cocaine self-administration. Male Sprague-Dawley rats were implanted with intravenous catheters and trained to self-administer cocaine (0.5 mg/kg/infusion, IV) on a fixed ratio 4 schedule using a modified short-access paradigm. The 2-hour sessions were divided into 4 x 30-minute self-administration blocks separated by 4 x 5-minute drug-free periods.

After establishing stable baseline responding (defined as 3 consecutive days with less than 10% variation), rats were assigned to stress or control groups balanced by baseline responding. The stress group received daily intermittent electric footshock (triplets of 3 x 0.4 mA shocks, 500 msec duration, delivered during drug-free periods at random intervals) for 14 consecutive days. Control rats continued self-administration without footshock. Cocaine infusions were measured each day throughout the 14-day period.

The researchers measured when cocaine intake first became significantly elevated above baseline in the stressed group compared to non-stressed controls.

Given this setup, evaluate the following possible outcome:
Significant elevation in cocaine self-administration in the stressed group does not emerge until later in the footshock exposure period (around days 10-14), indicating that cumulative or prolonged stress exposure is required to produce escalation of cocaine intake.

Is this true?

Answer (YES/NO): NO